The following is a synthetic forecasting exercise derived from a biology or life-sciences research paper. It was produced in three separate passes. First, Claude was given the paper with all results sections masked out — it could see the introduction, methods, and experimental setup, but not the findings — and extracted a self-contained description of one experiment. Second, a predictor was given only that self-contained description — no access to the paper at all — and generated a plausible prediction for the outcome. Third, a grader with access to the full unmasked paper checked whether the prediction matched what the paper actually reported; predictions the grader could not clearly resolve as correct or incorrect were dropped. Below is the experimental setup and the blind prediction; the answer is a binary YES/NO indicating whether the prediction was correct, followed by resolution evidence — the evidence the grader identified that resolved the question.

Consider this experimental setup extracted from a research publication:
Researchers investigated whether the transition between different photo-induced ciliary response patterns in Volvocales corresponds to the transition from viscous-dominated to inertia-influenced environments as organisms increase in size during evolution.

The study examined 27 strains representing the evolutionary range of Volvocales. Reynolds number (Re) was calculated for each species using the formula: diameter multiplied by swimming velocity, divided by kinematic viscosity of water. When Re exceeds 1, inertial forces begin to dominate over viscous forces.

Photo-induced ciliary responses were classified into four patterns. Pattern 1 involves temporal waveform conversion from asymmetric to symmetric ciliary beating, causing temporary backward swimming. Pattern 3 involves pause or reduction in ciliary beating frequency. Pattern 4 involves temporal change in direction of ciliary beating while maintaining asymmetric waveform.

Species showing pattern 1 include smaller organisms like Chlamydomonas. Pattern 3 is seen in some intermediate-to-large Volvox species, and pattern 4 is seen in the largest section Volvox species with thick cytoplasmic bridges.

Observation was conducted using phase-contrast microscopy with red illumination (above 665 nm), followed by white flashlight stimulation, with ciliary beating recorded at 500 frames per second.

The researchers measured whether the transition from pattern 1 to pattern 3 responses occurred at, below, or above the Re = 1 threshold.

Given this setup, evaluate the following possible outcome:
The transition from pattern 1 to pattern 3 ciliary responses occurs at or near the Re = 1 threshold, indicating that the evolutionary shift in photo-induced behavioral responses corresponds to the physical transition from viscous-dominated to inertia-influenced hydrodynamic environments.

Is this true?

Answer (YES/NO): NO